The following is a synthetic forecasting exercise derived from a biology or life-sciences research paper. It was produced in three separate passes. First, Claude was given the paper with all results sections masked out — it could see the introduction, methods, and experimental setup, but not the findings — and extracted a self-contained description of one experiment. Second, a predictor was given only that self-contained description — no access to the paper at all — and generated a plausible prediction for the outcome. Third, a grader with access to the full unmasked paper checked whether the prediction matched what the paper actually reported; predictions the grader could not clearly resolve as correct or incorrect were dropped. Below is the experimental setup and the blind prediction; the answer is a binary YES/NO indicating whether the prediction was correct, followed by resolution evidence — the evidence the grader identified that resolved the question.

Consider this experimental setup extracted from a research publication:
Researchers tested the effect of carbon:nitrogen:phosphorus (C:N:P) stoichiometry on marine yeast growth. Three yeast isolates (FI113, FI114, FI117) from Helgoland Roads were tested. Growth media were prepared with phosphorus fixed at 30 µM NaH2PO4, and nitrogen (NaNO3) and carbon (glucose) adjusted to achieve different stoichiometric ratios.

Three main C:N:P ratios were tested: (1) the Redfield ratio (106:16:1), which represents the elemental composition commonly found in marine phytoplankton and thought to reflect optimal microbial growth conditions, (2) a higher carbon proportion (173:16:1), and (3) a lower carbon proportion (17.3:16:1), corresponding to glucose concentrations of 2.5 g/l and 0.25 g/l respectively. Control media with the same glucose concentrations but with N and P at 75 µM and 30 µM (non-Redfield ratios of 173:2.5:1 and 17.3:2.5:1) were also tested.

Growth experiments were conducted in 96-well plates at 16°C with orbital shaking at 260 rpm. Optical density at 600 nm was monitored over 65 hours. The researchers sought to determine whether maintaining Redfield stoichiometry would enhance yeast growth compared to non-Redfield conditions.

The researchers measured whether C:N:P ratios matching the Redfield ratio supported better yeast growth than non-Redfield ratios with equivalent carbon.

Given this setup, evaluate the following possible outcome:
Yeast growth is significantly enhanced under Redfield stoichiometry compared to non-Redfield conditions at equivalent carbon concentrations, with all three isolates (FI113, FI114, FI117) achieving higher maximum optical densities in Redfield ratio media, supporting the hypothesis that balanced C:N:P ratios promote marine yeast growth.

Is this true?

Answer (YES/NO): NO